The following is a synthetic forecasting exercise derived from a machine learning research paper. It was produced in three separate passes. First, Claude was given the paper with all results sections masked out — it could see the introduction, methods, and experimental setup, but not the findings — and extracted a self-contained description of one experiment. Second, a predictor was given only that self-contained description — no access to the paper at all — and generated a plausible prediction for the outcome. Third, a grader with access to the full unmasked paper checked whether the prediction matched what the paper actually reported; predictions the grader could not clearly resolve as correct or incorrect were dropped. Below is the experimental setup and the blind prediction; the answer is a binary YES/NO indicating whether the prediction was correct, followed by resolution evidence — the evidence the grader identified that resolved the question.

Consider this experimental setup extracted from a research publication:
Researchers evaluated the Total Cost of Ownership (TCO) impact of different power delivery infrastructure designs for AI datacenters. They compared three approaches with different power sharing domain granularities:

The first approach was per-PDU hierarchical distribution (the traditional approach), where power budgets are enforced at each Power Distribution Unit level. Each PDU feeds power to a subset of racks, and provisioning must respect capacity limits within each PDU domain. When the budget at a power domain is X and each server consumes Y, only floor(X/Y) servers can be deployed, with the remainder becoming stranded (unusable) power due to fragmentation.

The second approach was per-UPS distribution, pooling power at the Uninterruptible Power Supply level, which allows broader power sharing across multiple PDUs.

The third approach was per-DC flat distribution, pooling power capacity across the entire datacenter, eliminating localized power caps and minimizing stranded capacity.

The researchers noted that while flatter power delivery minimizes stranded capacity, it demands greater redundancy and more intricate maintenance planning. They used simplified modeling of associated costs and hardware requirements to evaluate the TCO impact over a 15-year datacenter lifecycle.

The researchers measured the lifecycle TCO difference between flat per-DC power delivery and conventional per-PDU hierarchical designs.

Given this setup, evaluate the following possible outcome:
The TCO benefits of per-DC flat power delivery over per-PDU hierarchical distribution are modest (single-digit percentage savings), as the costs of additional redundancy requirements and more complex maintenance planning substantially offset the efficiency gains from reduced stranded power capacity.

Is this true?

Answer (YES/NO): YES